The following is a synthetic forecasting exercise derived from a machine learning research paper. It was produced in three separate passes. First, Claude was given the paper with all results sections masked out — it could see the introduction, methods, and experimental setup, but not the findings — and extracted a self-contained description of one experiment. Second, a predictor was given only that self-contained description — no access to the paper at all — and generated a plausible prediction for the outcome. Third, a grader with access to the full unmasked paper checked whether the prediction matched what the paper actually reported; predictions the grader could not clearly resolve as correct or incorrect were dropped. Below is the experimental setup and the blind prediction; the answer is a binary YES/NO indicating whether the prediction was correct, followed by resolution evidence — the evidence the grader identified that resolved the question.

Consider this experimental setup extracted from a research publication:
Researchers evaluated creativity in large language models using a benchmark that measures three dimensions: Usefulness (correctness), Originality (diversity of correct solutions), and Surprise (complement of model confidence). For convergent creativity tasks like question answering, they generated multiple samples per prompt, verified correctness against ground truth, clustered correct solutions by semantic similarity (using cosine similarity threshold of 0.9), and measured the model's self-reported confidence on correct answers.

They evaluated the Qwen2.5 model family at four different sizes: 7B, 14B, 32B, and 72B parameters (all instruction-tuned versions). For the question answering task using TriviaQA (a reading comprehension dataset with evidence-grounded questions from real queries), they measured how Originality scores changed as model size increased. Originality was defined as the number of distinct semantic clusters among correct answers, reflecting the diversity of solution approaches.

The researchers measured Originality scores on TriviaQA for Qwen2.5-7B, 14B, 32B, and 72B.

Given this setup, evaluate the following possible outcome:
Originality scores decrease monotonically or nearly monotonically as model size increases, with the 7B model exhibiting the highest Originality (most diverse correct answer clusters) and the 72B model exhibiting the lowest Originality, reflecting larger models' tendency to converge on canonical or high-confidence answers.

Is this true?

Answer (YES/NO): NO